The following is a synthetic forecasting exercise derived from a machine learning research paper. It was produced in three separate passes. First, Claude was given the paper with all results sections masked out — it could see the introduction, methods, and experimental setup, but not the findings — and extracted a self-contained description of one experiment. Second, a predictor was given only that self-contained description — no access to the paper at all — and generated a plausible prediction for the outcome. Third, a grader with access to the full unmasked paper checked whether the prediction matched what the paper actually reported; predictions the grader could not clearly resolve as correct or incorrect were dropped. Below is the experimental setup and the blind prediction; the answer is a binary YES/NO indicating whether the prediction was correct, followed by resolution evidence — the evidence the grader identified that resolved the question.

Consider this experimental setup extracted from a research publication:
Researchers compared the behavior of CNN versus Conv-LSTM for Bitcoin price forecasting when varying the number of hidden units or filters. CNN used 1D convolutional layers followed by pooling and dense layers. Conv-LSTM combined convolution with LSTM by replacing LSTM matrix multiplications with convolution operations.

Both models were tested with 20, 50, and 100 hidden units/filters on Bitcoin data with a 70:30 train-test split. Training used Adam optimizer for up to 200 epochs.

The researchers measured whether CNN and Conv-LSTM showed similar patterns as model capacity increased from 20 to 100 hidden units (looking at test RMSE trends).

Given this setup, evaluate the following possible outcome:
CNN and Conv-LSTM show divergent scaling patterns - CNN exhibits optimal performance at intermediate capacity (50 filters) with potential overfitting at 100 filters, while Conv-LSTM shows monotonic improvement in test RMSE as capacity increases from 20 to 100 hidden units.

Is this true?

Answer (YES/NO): NO